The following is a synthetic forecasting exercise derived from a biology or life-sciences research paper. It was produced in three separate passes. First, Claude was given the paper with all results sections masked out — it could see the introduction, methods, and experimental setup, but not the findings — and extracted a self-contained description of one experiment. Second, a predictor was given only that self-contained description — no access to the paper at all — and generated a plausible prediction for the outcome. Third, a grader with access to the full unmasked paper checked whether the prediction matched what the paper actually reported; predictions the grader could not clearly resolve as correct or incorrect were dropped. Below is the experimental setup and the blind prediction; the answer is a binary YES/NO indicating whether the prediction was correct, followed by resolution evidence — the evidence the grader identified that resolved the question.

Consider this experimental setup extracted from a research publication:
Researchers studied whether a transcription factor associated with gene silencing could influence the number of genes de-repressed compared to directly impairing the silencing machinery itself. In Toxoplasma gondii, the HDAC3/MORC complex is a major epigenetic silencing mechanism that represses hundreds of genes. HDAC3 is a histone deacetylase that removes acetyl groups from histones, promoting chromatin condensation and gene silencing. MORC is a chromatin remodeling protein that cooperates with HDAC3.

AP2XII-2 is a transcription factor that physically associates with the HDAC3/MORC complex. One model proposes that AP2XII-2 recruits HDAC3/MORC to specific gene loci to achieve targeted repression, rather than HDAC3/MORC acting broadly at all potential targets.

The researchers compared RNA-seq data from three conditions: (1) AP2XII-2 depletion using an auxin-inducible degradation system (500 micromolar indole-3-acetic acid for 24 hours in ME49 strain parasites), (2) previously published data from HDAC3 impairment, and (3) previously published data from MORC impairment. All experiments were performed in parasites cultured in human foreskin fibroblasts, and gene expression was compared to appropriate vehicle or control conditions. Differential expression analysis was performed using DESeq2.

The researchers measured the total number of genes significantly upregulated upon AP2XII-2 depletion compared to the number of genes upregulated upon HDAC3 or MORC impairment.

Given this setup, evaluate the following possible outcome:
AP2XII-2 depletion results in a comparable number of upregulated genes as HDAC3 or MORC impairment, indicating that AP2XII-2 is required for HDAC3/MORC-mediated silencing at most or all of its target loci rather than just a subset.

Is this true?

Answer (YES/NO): NO